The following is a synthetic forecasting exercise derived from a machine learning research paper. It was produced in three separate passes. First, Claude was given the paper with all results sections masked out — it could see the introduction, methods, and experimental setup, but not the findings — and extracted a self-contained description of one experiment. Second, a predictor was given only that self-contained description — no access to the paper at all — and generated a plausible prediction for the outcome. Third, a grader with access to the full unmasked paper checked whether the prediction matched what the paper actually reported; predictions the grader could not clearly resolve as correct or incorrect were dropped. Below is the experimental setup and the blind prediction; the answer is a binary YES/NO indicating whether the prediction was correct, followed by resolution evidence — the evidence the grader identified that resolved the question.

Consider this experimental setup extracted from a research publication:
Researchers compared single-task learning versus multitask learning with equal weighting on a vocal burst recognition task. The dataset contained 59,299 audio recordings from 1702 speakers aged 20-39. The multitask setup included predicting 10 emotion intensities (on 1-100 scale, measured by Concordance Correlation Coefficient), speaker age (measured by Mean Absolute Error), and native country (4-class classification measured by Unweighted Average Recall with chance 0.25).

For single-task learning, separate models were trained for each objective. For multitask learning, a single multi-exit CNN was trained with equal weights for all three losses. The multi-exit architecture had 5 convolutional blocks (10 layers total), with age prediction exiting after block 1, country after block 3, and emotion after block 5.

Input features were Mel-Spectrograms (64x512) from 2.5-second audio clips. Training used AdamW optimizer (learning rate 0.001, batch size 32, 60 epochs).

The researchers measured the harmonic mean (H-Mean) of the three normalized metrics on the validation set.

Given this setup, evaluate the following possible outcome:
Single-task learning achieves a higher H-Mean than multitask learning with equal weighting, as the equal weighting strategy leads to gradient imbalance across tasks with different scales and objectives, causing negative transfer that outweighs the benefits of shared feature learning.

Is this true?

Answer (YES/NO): YES